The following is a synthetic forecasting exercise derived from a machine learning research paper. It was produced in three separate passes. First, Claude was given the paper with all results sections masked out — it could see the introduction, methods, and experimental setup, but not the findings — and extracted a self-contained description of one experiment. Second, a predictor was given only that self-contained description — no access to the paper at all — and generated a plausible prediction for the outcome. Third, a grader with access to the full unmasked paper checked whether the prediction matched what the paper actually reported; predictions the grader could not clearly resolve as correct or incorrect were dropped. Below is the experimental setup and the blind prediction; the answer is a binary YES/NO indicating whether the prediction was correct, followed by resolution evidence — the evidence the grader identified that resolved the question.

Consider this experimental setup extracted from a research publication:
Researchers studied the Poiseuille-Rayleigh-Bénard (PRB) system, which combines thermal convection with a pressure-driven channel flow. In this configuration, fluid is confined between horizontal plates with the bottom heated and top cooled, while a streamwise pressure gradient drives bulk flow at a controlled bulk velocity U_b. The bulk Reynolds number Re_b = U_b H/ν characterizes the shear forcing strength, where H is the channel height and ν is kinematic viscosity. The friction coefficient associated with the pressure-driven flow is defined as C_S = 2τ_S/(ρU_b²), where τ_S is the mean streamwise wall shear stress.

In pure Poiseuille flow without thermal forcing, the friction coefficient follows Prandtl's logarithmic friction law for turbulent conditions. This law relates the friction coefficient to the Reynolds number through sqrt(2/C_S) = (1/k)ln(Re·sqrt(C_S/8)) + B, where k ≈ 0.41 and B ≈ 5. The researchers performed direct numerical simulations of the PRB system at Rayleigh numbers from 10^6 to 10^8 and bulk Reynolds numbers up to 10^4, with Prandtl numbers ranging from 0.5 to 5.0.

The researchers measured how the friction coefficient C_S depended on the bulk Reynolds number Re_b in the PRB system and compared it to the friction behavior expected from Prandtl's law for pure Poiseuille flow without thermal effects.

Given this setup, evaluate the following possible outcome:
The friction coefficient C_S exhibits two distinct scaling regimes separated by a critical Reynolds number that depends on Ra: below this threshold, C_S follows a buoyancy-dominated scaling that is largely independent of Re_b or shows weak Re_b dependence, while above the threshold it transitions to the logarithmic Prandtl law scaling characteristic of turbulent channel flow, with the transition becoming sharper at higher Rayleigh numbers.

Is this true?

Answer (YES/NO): NO